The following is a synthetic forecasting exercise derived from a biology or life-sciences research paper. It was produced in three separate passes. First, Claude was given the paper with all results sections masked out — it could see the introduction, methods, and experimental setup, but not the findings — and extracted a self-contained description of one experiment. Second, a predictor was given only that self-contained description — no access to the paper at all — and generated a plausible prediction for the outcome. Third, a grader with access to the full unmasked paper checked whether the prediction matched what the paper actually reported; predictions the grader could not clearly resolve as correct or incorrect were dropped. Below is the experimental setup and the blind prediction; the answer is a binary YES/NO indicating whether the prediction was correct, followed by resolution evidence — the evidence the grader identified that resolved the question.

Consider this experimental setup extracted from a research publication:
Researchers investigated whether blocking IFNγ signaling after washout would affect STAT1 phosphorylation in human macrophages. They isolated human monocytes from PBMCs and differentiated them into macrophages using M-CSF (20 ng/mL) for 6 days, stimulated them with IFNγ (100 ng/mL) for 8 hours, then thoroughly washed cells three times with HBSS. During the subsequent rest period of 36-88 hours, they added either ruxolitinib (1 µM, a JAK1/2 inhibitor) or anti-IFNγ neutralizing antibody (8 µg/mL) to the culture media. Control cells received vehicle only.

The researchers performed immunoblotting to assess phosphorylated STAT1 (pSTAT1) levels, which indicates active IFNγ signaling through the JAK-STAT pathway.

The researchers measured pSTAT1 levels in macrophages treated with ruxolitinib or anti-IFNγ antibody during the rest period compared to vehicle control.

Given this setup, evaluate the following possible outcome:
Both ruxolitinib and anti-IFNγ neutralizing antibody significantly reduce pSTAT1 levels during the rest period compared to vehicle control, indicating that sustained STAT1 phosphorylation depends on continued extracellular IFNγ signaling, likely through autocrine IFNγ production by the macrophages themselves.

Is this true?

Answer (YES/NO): NO